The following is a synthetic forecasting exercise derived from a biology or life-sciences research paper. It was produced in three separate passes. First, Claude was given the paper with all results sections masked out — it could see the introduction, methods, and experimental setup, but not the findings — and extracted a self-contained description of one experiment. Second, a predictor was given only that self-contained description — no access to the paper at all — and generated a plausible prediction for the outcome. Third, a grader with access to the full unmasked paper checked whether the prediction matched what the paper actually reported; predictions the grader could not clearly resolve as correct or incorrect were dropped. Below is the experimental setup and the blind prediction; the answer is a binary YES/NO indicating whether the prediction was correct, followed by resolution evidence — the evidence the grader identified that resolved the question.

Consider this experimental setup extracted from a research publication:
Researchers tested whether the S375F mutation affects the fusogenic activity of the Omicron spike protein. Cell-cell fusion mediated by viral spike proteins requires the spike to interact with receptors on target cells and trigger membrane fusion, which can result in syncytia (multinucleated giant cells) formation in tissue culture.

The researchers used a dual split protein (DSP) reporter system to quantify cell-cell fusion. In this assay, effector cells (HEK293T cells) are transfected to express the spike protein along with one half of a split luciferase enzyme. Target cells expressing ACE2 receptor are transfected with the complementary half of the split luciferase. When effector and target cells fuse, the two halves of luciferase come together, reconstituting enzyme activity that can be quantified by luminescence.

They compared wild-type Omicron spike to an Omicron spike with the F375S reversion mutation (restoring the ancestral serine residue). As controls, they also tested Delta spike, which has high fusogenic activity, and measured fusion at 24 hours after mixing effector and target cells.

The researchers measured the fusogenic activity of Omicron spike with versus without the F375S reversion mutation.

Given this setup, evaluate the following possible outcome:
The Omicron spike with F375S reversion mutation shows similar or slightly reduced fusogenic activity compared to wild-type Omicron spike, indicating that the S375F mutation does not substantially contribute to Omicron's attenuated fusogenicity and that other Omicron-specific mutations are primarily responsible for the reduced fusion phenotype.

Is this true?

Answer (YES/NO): NO